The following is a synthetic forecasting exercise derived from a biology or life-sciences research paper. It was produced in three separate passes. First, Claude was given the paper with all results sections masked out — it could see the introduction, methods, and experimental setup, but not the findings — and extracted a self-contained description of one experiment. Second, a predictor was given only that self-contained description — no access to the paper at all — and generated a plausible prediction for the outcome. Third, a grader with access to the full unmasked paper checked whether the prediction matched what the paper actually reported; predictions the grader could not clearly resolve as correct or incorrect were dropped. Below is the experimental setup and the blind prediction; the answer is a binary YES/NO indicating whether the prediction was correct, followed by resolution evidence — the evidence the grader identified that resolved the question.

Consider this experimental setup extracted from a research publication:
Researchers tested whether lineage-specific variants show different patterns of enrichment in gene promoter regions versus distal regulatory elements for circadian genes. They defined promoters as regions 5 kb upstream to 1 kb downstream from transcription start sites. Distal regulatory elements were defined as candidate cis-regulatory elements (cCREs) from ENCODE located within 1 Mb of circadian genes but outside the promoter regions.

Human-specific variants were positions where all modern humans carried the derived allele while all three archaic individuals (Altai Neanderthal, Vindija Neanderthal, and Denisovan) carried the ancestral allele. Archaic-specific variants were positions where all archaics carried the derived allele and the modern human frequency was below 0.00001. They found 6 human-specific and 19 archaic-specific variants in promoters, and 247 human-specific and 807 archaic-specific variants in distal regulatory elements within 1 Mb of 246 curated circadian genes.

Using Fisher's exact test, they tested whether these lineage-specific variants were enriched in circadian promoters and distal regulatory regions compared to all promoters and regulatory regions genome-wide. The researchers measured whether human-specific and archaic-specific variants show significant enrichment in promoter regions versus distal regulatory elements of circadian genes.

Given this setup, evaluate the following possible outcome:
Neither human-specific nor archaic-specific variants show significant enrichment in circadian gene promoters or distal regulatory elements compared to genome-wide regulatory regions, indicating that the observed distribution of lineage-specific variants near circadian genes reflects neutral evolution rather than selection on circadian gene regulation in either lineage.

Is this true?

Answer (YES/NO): NO